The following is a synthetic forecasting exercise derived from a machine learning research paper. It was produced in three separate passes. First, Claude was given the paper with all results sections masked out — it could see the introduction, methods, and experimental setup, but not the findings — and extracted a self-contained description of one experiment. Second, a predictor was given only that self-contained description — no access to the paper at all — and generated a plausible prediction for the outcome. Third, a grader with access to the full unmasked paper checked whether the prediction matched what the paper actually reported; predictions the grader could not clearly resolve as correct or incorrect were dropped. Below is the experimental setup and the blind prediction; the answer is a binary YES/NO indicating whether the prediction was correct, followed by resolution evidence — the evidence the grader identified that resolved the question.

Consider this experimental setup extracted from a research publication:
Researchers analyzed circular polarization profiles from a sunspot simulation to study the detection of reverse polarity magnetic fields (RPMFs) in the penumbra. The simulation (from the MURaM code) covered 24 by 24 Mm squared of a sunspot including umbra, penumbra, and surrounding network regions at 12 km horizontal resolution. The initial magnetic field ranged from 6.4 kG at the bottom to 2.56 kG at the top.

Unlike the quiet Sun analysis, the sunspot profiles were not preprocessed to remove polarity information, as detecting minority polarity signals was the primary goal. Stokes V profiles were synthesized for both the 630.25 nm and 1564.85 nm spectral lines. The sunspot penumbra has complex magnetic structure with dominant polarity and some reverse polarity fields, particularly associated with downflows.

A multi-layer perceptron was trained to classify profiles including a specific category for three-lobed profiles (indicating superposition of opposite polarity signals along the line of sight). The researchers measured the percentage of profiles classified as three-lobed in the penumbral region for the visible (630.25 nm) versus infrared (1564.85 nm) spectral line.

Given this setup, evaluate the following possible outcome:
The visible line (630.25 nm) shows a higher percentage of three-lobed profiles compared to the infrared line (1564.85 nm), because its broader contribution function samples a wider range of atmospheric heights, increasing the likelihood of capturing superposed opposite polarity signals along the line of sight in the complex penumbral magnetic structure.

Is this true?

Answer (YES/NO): NO